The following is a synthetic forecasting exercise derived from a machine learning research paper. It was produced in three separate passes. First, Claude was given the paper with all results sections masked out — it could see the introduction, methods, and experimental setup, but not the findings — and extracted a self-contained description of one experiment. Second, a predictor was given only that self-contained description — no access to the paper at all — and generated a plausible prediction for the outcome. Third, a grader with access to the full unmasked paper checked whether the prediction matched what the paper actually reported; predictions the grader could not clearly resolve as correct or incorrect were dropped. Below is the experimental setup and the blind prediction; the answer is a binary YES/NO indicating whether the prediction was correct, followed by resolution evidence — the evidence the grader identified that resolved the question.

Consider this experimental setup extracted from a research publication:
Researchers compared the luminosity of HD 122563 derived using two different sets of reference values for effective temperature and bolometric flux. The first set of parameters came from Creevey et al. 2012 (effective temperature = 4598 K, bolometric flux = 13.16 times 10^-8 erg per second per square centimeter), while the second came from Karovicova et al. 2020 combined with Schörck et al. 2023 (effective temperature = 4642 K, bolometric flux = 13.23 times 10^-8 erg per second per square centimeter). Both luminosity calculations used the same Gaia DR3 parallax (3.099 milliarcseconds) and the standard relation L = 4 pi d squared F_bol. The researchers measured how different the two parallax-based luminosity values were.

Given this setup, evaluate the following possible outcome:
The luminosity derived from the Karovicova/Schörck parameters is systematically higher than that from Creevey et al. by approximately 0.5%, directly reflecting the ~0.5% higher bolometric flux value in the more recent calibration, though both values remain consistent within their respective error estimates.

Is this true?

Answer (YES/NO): NO